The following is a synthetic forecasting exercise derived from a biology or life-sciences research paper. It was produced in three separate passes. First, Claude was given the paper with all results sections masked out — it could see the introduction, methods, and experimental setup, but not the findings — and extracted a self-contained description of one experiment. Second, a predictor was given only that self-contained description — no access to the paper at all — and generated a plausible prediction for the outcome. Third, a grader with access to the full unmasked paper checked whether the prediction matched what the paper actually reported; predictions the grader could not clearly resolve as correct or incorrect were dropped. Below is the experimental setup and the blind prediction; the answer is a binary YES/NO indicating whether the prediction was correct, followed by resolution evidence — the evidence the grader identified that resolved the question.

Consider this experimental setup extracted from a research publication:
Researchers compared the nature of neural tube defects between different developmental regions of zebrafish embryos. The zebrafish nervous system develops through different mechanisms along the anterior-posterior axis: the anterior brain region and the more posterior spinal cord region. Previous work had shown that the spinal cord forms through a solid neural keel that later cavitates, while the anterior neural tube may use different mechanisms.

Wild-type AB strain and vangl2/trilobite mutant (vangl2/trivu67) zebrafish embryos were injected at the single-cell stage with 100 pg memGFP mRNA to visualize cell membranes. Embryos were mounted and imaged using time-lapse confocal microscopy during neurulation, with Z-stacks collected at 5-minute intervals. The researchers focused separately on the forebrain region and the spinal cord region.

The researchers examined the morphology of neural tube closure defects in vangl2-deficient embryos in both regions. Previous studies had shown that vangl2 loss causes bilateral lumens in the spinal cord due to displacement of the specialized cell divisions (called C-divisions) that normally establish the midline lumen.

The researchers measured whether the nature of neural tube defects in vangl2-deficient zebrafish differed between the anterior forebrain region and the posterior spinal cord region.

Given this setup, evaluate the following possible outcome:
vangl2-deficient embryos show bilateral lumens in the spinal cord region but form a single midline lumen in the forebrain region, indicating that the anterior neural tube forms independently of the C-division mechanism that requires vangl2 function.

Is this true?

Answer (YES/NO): NO